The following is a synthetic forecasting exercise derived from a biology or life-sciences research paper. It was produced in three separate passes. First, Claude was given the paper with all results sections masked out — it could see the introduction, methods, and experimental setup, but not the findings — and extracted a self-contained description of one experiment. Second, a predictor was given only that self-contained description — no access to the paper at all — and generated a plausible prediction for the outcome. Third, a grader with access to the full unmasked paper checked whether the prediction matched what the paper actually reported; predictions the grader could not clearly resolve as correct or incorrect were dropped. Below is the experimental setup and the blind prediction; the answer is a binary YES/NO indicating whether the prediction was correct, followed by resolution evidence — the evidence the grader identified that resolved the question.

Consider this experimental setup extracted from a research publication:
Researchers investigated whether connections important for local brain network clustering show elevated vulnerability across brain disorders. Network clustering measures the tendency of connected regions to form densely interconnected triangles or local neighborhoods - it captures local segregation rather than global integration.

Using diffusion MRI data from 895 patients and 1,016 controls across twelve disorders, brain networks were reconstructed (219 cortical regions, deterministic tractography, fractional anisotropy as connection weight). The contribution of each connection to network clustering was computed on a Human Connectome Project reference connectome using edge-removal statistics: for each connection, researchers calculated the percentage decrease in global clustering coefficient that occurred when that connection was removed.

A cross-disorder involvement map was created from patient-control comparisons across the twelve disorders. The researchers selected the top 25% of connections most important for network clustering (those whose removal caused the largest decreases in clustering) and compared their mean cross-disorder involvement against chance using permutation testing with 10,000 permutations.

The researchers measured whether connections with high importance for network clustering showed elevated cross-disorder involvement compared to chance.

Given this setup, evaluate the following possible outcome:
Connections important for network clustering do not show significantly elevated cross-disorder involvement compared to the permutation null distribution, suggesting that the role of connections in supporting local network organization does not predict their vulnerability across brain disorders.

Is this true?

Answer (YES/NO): YES